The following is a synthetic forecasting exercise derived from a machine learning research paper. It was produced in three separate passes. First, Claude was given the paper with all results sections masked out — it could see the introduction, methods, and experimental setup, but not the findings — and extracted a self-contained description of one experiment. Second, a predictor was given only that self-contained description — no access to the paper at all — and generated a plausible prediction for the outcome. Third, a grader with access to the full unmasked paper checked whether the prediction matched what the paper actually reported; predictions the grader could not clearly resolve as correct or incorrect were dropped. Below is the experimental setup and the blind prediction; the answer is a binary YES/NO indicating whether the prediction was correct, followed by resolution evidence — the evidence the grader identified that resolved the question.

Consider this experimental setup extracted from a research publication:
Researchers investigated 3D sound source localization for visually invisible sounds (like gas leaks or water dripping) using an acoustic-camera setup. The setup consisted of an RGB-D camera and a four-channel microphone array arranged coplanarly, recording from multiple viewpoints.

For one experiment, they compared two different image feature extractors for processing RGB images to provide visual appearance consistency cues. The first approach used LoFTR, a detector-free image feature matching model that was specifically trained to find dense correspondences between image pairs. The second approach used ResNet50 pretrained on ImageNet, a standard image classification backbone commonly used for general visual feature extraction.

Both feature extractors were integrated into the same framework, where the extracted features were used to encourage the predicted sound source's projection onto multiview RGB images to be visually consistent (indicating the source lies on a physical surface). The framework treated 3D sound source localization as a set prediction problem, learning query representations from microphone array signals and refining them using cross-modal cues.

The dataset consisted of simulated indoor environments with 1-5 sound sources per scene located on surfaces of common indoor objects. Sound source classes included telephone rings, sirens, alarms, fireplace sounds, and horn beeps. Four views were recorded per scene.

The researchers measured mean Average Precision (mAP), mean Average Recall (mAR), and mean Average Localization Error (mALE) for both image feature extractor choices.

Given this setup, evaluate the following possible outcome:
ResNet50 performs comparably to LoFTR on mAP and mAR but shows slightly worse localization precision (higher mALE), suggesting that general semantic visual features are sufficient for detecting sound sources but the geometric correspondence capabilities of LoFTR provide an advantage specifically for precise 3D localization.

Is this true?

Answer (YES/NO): NO